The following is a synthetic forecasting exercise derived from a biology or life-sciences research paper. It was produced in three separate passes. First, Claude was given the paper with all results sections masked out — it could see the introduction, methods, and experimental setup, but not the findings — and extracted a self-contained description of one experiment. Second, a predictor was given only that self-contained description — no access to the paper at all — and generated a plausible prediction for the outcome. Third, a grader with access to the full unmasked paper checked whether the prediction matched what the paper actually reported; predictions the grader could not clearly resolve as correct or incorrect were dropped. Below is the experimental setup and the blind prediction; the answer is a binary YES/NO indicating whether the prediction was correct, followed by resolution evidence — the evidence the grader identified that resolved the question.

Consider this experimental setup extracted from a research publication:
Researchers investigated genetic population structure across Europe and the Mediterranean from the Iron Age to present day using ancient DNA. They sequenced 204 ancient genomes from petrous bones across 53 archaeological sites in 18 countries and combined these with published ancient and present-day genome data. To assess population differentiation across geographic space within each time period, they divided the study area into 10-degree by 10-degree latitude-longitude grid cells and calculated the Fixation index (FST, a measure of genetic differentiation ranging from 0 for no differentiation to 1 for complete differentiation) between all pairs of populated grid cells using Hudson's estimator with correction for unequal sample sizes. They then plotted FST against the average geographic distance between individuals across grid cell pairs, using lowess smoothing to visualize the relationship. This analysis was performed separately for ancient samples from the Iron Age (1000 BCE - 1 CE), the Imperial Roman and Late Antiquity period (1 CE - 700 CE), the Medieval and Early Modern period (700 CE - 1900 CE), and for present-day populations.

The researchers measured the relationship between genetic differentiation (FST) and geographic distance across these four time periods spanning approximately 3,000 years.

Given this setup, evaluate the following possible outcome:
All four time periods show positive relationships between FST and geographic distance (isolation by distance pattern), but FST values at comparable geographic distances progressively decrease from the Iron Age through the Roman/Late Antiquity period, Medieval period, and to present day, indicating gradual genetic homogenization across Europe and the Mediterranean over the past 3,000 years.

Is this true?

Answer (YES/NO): NO